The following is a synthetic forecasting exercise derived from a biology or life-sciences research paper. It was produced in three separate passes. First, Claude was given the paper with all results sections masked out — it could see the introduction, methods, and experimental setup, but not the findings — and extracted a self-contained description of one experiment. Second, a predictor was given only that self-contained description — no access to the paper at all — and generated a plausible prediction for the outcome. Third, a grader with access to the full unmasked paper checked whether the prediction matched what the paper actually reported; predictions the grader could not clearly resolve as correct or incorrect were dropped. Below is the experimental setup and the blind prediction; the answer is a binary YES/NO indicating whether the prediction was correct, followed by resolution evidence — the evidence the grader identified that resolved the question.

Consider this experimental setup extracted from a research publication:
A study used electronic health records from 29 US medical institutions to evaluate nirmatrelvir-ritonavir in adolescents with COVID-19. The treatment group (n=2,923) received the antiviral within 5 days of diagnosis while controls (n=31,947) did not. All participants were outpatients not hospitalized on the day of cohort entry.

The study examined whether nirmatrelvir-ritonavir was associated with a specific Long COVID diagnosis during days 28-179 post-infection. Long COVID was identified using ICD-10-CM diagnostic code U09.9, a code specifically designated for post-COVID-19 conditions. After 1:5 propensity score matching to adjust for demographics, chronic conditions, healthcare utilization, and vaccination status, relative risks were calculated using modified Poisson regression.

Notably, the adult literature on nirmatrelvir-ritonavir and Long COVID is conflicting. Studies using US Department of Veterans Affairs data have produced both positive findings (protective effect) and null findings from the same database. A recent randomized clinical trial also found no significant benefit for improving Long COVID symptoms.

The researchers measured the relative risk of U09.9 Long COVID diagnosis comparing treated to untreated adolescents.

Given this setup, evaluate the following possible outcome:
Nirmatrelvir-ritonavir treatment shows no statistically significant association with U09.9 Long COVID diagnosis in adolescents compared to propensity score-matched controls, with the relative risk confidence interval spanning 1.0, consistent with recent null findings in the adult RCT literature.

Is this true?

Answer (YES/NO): YES